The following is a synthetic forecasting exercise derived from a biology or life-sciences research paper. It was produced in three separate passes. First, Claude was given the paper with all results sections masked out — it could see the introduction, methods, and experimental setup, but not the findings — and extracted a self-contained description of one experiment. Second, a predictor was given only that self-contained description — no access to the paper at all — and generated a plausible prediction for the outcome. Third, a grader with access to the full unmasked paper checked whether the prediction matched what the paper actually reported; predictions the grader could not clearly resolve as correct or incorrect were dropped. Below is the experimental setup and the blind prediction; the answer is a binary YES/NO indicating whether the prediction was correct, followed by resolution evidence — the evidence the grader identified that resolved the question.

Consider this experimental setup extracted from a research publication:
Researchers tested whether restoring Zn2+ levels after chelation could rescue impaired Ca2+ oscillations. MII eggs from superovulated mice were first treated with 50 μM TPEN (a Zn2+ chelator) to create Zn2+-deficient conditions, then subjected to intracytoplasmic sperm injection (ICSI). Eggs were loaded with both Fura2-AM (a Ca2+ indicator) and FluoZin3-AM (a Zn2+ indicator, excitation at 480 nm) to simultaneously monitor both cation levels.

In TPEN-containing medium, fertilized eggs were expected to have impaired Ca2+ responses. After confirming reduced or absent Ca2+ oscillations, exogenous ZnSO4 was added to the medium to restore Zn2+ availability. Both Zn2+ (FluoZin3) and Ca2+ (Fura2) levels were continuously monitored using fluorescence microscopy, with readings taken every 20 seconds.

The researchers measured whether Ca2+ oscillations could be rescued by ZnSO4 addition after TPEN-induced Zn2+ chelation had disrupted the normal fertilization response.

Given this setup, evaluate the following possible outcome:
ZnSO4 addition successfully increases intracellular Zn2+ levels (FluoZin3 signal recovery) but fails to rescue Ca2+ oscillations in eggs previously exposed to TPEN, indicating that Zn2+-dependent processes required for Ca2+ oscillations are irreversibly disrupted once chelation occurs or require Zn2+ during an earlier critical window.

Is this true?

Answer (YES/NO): NO